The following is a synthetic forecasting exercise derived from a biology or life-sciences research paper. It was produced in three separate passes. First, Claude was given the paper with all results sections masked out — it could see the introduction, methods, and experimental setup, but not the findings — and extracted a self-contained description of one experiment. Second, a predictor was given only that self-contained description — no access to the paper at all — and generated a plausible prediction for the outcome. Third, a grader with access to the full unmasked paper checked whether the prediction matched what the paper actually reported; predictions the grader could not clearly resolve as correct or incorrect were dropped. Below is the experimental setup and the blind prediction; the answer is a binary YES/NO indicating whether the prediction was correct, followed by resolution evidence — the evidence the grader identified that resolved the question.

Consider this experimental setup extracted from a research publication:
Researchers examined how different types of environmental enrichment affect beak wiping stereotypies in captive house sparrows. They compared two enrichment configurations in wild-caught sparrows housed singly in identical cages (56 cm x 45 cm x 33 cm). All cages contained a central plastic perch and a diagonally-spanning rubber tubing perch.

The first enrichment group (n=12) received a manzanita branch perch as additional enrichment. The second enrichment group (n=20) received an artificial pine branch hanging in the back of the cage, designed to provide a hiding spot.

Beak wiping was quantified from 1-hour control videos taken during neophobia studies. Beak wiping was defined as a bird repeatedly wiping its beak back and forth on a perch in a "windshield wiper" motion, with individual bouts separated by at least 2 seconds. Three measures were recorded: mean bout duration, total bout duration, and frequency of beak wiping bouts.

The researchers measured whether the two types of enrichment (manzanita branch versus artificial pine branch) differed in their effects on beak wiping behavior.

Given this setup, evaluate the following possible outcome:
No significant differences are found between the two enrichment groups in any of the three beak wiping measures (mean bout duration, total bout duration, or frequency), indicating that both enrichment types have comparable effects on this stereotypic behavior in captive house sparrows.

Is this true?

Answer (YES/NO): YES